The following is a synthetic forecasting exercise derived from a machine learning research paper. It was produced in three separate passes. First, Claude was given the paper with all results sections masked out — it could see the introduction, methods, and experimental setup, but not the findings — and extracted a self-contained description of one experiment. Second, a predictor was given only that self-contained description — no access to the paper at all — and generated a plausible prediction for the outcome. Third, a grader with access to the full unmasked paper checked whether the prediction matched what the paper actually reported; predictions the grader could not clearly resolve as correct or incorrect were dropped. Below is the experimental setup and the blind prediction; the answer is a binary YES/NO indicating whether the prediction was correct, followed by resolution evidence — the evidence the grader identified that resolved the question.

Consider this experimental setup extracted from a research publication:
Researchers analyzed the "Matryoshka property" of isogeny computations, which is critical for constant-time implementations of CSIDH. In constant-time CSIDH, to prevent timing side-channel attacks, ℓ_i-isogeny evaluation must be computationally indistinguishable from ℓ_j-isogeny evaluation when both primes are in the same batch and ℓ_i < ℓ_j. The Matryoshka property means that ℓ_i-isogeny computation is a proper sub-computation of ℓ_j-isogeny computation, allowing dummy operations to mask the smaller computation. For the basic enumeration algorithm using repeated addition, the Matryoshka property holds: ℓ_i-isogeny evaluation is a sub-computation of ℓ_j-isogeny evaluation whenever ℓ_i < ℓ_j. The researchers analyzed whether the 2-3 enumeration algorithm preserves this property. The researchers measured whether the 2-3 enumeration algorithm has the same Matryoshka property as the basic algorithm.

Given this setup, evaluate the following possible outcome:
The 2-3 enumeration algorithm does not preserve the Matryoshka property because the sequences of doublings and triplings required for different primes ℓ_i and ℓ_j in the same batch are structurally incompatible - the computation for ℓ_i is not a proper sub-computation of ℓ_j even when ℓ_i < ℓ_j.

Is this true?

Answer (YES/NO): NO